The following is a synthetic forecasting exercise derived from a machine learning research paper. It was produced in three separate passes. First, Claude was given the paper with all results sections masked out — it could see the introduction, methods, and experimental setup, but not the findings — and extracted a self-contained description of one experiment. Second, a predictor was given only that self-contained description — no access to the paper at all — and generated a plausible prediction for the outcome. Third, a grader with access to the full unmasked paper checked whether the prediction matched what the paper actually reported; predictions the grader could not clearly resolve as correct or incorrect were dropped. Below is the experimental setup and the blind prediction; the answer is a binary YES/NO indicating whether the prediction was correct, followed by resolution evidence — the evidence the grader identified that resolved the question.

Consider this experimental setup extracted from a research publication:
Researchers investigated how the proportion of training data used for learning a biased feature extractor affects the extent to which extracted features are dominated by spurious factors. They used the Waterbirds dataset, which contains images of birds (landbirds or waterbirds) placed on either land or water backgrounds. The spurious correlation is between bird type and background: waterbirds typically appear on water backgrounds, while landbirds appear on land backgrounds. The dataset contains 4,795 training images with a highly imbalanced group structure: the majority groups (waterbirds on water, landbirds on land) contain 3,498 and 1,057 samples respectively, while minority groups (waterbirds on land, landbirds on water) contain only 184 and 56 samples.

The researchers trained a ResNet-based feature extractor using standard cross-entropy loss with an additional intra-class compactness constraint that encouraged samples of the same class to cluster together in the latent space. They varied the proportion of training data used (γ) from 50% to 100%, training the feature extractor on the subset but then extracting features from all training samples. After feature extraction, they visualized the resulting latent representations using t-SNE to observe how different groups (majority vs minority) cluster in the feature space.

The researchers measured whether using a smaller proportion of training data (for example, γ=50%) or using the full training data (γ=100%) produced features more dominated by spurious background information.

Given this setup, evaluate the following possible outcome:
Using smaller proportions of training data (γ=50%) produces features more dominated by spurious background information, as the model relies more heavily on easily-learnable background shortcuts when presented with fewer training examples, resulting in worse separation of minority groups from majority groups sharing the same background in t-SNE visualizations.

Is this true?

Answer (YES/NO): YES